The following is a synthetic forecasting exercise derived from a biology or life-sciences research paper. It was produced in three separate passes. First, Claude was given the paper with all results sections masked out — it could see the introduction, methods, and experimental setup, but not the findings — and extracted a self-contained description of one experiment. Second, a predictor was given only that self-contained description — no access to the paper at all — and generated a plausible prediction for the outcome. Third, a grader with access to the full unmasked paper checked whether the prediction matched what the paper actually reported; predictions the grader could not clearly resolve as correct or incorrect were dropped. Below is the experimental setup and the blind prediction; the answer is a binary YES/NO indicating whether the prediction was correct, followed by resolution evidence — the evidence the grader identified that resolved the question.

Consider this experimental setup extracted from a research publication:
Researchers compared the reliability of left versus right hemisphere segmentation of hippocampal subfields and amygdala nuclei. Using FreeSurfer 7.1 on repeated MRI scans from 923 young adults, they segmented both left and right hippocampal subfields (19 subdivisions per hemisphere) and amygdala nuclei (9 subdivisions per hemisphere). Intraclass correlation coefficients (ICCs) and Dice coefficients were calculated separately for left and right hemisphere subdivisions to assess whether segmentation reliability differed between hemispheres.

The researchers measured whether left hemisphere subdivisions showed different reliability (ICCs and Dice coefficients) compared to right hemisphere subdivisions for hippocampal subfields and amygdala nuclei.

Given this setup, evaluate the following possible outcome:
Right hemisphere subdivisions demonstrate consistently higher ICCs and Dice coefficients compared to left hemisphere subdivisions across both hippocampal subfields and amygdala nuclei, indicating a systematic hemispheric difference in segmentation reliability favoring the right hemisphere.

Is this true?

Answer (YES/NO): NO